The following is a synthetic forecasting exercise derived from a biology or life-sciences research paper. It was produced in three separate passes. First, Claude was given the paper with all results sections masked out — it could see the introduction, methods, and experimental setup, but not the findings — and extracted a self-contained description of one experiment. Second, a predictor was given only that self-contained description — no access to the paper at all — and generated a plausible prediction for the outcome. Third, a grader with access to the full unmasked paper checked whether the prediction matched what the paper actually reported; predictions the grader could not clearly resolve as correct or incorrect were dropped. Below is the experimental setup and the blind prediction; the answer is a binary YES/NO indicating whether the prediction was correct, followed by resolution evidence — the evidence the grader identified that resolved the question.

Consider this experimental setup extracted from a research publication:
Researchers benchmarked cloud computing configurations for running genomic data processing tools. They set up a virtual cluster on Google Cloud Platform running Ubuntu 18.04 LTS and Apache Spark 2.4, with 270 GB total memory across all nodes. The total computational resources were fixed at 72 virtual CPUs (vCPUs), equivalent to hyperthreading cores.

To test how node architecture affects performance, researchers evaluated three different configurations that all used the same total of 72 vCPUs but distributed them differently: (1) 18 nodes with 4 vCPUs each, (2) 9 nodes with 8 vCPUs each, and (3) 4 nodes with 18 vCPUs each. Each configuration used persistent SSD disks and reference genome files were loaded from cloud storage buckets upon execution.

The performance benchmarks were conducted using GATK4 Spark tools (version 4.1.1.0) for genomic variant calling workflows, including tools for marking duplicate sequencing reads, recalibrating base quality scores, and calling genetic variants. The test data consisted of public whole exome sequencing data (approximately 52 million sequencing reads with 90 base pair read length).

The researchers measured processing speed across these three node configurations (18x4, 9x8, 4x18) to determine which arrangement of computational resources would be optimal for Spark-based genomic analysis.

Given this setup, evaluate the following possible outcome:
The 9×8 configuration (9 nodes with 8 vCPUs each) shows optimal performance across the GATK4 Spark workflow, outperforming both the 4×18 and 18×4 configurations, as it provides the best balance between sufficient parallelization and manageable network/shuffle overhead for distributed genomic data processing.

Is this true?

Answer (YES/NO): NO